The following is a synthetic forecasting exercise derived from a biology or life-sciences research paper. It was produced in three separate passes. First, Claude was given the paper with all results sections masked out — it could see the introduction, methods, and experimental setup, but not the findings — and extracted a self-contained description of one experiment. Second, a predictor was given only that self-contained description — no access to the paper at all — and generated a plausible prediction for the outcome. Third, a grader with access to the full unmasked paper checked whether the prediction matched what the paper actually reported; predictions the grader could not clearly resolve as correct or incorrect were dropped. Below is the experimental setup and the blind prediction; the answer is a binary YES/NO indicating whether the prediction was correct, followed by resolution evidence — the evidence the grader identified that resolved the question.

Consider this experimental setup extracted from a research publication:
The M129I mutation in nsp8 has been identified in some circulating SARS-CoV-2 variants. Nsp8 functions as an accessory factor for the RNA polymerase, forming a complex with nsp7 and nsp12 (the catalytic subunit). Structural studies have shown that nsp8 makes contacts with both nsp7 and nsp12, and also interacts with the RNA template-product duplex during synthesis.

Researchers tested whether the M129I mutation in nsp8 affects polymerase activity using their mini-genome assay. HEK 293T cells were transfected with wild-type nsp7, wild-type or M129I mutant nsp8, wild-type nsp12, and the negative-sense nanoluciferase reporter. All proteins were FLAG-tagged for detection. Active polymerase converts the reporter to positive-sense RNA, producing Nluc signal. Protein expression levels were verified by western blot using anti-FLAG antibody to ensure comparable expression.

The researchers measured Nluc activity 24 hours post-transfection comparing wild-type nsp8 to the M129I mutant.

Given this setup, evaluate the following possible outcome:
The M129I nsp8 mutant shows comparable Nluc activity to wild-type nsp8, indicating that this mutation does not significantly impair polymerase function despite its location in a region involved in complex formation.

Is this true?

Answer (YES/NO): YES